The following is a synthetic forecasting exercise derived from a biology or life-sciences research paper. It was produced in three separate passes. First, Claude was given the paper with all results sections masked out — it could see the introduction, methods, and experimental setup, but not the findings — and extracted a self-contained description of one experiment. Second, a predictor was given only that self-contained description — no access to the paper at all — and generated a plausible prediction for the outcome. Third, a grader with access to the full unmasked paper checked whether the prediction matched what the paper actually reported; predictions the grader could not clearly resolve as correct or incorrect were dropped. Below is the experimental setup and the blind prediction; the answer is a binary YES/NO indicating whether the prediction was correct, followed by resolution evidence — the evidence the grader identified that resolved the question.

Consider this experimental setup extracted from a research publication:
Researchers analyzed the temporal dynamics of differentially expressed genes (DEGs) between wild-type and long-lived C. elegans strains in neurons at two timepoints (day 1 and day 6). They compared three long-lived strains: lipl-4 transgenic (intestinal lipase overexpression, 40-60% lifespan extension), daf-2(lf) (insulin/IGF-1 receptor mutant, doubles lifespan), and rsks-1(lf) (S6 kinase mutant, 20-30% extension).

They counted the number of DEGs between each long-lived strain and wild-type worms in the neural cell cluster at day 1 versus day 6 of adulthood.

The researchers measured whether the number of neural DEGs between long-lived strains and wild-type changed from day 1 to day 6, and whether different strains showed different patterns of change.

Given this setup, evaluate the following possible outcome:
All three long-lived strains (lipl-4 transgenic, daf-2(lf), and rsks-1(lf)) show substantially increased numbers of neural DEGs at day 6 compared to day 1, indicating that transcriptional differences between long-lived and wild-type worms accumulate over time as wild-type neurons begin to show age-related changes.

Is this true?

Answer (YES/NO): NO